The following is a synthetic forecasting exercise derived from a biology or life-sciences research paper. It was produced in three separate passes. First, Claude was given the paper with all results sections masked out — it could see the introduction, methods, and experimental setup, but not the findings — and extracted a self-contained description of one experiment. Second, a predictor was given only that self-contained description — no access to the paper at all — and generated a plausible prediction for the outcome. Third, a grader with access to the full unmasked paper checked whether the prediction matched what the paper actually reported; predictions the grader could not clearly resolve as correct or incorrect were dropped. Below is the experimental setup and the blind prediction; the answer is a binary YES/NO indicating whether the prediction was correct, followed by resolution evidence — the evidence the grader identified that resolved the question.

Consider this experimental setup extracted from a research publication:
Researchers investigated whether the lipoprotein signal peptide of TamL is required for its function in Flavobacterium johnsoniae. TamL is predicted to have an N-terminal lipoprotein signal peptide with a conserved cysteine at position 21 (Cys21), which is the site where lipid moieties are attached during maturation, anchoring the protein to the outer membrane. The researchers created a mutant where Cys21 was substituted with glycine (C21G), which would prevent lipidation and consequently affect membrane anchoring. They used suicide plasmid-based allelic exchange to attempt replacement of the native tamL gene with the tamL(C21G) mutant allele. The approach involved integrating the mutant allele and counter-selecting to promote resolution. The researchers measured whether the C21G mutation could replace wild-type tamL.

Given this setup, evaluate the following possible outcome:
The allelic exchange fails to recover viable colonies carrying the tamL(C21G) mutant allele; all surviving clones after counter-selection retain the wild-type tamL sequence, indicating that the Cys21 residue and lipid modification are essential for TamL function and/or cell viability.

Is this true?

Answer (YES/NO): YES